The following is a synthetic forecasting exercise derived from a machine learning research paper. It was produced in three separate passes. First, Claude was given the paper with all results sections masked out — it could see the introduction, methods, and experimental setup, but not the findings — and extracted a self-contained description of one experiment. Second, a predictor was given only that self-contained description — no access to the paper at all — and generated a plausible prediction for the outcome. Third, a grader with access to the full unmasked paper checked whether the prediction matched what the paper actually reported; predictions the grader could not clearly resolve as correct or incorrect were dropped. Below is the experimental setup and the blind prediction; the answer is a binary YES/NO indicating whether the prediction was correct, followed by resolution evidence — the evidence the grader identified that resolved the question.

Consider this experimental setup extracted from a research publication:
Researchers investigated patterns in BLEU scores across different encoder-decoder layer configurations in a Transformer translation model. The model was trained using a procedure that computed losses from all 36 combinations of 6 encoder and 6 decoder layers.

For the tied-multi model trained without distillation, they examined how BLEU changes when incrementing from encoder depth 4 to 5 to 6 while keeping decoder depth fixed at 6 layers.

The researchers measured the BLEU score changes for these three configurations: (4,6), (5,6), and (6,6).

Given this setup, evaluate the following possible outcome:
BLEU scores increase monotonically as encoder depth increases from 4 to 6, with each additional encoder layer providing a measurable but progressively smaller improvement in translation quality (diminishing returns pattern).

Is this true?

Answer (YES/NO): NO